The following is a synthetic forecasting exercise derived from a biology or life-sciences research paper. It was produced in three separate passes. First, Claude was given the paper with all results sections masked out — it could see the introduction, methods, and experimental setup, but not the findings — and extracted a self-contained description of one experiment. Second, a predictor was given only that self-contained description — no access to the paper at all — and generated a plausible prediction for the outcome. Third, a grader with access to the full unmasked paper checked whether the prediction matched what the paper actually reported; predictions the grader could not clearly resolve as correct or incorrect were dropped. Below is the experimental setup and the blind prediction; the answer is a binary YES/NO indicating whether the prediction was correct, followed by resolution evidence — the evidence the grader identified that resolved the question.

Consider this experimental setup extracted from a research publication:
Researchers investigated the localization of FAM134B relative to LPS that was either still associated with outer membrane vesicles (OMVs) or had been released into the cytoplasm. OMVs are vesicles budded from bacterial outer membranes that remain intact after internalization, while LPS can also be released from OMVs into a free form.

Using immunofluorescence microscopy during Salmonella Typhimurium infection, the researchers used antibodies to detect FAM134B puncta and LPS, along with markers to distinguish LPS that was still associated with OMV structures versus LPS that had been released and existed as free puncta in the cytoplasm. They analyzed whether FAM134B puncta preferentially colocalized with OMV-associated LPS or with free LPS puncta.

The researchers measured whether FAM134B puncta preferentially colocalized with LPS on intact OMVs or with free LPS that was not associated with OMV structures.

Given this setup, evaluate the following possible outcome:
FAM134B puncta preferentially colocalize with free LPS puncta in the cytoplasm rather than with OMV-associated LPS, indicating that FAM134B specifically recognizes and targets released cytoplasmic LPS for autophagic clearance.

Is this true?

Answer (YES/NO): NO